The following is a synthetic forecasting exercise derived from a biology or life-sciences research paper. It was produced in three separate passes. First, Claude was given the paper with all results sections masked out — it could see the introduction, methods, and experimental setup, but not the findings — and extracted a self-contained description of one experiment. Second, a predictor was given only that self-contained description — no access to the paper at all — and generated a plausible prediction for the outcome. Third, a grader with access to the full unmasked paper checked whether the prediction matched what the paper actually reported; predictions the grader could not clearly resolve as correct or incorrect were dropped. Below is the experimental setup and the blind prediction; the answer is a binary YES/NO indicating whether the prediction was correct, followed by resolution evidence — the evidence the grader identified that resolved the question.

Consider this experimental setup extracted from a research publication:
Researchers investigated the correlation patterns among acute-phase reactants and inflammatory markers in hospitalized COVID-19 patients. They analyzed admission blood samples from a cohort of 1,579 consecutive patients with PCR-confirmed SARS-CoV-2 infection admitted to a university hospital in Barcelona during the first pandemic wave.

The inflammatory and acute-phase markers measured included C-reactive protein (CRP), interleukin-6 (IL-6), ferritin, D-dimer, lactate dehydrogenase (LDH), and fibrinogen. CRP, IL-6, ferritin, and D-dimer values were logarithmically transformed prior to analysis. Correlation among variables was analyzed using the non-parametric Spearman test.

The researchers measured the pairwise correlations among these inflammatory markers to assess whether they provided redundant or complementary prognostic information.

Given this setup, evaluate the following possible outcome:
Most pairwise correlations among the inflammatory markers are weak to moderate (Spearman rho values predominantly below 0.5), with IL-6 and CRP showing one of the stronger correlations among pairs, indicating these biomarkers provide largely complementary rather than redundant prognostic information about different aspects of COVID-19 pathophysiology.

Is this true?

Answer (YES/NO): NO